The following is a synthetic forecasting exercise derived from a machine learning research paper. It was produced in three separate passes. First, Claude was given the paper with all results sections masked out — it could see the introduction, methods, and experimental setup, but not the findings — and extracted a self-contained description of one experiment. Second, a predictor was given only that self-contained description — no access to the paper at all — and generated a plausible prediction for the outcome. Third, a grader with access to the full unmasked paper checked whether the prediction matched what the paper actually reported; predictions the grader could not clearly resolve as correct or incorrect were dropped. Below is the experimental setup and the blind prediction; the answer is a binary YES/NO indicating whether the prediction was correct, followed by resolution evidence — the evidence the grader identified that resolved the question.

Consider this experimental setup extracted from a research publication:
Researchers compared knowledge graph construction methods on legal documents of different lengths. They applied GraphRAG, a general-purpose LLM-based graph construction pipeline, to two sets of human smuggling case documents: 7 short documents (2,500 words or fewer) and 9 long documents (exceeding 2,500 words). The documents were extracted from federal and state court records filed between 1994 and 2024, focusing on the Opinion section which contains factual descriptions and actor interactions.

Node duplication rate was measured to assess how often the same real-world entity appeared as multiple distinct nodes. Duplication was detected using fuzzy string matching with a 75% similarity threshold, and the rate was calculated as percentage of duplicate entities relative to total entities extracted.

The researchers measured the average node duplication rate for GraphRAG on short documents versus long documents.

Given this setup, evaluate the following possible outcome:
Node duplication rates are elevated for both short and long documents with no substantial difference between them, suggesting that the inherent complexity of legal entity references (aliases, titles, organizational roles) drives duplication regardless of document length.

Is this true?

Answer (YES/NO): NO